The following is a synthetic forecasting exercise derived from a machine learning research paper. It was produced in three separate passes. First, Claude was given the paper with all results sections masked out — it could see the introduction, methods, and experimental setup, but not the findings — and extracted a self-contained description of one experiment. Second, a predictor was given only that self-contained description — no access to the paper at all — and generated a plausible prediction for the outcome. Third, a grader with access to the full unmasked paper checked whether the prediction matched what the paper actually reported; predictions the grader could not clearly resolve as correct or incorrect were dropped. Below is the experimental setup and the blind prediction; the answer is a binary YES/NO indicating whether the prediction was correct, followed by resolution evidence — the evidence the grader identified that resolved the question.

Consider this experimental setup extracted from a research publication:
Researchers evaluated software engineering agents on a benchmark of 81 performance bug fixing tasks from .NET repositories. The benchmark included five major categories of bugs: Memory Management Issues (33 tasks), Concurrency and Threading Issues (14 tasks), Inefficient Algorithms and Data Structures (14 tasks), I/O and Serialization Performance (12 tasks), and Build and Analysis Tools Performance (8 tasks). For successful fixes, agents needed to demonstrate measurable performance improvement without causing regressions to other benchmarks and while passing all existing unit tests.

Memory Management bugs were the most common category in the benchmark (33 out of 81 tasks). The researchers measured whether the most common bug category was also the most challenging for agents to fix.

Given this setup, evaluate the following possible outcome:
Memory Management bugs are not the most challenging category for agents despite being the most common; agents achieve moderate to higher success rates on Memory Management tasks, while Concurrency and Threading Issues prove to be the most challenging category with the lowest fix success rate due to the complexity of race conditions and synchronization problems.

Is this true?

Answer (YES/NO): NO